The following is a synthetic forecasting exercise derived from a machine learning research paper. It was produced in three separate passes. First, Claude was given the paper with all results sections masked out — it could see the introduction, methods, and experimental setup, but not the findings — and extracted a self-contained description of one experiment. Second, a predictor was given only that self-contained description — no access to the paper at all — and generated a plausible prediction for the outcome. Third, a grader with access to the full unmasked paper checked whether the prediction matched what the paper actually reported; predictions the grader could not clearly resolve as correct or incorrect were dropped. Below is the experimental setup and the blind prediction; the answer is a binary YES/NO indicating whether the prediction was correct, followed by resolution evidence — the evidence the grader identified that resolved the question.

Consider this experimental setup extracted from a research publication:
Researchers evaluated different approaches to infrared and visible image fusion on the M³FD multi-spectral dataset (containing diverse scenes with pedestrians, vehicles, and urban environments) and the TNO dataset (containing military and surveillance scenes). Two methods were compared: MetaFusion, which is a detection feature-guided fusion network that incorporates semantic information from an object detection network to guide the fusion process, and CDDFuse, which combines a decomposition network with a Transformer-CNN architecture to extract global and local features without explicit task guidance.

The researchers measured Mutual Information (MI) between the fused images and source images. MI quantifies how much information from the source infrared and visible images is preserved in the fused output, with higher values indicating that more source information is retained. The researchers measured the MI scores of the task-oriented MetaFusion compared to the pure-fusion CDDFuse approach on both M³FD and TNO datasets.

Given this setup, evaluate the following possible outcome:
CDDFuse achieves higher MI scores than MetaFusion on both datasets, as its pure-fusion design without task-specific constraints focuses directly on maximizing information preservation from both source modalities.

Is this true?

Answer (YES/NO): YES